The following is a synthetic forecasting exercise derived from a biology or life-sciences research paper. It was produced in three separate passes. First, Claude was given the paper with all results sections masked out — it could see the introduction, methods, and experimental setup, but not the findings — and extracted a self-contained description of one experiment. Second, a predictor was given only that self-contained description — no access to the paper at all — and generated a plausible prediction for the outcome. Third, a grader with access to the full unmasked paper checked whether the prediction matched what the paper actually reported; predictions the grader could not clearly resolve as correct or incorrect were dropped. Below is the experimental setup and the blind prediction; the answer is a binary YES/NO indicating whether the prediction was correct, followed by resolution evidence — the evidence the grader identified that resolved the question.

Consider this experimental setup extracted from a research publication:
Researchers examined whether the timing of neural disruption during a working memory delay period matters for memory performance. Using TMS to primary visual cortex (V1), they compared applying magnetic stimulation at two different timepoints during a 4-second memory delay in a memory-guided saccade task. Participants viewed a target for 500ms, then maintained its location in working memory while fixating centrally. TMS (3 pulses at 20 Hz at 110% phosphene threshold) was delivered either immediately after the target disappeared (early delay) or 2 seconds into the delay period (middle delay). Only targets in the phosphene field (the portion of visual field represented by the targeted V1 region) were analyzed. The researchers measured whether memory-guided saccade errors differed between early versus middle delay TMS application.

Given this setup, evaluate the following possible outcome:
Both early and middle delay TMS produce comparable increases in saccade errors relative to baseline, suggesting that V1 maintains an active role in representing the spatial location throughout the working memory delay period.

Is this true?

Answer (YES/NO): YES